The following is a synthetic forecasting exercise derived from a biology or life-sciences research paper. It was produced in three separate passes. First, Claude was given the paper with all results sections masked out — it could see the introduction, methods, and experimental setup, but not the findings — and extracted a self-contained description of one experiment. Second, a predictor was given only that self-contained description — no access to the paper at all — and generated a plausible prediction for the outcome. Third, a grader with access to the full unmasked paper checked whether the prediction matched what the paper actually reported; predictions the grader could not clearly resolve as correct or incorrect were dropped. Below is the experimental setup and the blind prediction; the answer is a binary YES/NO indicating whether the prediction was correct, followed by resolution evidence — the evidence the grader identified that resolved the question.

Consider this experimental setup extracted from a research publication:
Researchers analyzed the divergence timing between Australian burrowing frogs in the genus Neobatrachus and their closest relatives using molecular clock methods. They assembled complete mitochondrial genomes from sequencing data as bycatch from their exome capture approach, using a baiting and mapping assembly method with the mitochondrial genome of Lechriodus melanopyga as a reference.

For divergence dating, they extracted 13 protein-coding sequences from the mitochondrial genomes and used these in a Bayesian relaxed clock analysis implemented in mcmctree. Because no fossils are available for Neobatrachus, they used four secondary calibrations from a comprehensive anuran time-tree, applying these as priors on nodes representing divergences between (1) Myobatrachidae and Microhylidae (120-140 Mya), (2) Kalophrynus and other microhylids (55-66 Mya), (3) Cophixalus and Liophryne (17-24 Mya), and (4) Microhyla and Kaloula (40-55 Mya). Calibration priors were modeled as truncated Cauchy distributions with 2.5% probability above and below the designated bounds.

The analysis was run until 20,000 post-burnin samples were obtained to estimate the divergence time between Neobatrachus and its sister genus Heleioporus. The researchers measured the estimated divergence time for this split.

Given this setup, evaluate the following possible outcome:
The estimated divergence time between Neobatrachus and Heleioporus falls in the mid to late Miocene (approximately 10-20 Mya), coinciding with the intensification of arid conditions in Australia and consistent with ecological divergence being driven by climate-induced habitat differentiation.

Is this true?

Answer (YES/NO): NO